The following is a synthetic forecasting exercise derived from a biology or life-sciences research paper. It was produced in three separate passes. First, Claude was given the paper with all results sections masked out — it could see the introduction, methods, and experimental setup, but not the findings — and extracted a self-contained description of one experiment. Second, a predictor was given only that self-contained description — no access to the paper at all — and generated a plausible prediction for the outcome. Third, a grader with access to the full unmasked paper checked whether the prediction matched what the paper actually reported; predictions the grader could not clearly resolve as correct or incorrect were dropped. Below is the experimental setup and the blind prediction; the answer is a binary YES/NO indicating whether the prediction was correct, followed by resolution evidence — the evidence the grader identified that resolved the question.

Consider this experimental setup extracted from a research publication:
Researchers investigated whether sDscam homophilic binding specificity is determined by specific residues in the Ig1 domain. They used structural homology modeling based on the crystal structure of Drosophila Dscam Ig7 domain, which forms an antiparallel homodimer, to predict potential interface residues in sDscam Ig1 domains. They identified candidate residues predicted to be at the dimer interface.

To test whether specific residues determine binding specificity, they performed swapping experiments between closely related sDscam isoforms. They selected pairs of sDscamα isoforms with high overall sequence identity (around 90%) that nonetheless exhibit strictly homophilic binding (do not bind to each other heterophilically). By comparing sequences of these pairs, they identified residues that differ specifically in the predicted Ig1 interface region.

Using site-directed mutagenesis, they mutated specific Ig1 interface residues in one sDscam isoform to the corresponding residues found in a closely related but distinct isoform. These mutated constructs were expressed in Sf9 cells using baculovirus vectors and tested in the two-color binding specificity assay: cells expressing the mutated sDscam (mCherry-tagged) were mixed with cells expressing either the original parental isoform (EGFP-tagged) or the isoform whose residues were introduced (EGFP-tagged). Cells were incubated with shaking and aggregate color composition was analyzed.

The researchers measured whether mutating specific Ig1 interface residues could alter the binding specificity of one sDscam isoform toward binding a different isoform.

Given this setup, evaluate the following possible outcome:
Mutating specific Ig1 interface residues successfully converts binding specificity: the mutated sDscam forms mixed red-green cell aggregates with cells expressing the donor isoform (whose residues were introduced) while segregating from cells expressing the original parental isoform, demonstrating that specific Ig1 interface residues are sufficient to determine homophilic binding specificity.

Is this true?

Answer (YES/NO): YES